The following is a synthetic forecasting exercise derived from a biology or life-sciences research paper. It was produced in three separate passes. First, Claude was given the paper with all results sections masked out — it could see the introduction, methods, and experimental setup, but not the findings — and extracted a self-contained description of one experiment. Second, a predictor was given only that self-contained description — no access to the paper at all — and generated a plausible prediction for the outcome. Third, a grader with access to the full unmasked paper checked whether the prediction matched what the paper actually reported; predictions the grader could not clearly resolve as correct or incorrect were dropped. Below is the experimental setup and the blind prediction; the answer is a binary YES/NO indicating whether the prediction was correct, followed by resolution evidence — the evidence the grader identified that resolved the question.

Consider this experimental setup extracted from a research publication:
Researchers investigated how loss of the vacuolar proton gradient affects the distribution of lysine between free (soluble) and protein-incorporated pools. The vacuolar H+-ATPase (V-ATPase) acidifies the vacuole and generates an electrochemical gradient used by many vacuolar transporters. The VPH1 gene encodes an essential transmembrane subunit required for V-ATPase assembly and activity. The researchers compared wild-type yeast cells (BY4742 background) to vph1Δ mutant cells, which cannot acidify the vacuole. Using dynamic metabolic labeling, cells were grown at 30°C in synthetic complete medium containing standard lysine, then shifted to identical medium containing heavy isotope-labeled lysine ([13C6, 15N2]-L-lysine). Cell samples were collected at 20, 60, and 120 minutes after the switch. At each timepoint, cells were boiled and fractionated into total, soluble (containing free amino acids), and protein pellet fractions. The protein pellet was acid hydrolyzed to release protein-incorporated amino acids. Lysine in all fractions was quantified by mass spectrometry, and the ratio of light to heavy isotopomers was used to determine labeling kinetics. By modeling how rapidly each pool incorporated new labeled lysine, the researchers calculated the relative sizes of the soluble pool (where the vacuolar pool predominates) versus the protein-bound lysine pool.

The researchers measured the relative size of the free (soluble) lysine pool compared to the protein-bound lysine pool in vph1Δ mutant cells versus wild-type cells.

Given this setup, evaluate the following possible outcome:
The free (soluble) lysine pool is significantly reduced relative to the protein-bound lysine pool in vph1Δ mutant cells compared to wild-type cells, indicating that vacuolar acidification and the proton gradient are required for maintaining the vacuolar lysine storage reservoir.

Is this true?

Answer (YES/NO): YES